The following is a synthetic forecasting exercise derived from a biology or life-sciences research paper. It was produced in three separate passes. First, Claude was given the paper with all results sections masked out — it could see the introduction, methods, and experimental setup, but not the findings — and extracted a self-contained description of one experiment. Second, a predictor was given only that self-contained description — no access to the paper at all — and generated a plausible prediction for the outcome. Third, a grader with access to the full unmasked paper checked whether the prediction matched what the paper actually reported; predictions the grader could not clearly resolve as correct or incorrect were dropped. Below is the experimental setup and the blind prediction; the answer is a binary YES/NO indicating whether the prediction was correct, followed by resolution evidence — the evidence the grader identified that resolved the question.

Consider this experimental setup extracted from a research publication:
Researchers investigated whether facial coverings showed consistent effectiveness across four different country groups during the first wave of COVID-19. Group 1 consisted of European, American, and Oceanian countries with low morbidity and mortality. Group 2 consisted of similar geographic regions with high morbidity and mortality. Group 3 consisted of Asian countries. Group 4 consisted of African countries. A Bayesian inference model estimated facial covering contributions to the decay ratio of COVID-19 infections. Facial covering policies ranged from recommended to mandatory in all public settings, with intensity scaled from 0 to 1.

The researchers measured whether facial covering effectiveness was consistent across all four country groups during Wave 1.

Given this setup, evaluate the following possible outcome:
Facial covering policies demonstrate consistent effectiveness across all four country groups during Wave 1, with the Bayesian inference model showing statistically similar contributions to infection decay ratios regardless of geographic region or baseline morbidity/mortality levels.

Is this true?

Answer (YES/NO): NO